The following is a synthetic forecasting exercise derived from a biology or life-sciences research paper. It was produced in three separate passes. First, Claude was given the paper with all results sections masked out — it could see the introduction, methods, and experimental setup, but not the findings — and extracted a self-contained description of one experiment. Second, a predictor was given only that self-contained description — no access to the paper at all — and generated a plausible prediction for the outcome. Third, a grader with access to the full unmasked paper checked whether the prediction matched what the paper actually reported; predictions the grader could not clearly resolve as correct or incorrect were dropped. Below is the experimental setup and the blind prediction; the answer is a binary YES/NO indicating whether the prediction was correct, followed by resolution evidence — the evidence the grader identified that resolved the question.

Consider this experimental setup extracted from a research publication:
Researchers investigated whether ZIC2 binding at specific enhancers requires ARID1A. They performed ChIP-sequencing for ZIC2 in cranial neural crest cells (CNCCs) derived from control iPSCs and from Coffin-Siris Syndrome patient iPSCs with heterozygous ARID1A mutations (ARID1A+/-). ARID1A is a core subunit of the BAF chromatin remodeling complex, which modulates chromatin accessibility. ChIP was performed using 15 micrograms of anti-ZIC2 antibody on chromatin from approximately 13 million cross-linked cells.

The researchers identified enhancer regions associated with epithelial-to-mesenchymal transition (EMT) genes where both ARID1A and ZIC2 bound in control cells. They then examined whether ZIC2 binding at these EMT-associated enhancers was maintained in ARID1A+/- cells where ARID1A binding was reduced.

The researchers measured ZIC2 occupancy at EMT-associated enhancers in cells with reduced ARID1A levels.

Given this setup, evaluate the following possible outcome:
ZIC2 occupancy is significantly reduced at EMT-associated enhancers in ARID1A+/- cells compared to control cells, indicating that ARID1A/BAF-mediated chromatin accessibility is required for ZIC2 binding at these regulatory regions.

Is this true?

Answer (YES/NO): YES